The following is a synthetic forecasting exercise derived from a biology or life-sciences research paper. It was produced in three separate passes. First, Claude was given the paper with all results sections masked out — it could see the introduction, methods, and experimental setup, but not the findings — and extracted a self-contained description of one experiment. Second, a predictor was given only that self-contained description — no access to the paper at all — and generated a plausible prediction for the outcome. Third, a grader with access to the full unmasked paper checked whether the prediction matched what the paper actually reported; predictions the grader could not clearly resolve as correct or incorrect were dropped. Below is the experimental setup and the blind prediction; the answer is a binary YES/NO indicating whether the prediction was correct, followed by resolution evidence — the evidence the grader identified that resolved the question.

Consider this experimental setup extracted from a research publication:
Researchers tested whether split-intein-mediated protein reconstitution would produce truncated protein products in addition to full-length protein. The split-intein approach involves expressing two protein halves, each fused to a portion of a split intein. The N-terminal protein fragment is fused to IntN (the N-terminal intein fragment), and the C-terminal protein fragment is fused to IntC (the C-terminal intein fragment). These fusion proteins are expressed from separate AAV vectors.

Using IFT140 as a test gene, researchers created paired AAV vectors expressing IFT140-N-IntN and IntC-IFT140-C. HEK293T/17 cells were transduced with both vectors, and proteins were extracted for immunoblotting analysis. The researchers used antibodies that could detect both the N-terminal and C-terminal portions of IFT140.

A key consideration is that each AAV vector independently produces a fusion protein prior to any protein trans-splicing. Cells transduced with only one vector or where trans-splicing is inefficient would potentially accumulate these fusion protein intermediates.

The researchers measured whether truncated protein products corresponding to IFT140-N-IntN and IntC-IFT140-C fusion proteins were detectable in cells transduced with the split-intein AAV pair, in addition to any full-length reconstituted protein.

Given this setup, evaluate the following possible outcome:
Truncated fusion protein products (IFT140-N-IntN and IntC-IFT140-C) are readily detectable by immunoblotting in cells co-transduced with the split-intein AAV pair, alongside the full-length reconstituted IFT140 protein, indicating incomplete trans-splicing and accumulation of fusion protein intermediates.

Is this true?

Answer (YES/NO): YES